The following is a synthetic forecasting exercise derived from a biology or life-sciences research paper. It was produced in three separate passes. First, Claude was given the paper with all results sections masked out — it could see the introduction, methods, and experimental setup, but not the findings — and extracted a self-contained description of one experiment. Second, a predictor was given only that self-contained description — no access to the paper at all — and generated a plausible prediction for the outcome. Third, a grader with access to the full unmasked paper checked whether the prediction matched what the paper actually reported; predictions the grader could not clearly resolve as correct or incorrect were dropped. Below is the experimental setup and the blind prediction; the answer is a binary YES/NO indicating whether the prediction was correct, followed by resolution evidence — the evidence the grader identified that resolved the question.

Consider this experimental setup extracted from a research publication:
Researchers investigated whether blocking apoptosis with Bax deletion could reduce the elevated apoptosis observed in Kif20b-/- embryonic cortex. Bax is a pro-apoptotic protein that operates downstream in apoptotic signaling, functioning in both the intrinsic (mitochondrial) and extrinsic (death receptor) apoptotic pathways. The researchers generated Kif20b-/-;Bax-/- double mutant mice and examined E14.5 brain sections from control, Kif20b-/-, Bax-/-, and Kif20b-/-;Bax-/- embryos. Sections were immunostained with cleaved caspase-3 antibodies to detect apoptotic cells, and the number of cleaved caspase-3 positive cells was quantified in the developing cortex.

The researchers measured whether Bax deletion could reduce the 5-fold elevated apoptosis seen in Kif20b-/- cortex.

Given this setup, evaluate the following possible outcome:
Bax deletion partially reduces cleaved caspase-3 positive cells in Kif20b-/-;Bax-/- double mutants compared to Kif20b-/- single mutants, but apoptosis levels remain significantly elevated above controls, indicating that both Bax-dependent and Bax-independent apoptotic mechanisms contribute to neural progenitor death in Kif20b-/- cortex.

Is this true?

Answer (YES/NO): YES